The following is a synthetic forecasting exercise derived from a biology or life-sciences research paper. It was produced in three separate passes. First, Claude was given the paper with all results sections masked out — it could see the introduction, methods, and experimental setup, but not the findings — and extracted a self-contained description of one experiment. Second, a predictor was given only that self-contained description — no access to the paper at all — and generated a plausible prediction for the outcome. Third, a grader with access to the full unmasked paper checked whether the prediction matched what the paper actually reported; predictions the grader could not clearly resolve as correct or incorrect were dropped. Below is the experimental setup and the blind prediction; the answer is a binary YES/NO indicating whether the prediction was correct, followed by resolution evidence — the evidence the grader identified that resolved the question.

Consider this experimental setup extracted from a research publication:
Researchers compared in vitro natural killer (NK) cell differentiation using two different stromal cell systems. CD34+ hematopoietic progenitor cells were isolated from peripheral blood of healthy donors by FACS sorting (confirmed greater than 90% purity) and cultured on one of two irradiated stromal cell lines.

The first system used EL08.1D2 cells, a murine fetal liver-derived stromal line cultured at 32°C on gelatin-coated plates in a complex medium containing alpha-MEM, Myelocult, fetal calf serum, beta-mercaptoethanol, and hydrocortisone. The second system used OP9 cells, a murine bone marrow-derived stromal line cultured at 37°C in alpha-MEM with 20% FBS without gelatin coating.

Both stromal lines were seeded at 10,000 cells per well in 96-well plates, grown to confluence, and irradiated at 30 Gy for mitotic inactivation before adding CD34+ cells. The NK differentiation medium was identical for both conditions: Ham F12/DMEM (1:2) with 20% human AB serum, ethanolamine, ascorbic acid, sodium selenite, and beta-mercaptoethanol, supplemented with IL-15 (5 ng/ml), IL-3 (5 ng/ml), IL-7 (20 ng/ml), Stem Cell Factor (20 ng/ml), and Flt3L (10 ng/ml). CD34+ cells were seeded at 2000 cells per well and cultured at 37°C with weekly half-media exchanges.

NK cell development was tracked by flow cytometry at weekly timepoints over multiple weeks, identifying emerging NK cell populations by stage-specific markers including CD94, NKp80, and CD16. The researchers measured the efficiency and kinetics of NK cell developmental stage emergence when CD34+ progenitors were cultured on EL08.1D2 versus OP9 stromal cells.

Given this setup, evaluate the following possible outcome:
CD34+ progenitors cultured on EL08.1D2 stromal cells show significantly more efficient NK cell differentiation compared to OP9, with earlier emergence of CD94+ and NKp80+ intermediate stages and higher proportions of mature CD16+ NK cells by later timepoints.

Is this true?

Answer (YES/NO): NO